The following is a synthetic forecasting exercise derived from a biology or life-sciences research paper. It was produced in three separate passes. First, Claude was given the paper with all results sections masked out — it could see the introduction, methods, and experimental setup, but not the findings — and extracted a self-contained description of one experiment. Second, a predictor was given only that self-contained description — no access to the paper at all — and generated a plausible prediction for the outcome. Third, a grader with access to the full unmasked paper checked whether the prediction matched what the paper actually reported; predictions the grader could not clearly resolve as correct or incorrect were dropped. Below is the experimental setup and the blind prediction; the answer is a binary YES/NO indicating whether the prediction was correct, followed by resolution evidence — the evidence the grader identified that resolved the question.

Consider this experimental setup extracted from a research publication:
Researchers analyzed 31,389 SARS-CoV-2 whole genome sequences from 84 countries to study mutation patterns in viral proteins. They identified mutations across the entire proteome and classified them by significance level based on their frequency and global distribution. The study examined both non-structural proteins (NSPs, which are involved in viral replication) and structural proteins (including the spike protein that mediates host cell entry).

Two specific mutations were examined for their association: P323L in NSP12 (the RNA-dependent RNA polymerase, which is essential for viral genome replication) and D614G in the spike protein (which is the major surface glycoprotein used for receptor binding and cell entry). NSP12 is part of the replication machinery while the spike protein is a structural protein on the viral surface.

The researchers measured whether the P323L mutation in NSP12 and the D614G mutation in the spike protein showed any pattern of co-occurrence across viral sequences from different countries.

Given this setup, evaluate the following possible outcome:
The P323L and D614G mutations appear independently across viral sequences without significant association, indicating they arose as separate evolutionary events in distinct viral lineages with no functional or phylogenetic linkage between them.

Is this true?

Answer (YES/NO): NO